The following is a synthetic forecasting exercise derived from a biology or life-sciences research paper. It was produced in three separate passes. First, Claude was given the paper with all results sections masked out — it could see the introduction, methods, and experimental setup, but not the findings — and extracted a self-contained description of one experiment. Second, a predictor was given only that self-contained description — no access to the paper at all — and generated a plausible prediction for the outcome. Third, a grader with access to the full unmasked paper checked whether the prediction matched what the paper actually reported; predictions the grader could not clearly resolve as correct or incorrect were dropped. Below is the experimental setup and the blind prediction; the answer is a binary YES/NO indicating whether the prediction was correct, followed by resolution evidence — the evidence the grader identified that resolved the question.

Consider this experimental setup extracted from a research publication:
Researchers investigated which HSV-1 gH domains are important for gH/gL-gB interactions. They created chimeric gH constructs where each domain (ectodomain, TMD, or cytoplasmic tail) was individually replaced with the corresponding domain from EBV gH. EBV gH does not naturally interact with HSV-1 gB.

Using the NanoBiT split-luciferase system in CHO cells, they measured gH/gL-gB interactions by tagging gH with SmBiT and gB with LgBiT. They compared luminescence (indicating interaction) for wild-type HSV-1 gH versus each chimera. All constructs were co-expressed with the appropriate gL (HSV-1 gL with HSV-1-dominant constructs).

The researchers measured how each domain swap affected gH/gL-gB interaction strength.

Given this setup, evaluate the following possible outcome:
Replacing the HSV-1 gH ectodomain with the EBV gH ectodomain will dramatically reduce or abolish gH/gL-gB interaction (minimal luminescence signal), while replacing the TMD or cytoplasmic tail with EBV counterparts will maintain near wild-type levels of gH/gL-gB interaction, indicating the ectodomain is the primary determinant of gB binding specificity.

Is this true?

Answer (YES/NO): NO